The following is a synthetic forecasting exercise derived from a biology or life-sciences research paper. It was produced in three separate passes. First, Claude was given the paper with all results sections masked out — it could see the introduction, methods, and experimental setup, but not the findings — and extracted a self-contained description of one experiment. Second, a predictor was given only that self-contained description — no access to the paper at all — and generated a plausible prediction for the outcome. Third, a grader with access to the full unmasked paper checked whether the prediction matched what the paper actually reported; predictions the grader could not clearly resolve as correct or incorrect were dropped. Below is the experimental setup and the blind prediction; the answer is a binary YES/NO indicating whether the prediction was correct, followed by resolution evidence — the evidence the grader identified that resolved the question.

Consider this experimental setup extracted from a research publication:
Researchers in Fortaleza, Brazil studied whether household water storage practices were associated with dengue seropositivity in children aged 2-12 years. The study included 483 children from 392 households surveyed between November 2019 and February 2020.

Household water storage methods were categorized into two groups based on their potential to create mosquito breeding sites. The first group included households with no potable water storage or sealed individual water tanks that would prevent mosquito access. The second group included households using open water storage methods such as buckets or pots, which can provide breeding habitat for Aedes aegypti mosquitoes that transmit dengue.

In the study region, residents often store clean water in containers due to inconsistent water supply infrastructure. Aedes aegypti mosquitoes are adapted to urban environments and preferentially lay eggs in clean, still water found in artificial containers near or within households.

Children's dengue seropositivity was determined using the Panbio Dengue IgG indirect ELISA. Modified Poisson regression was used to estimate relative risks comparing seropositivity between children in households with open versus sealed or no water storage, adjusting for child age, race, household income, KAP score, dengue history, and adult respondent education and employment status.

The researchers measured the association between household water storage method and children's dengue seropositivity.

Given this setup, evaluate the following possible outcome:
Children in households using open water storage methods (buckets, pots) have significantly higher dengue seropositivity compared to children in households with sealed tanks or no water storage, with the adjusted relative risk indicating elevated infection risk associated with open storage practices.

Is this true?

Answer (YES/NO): YES